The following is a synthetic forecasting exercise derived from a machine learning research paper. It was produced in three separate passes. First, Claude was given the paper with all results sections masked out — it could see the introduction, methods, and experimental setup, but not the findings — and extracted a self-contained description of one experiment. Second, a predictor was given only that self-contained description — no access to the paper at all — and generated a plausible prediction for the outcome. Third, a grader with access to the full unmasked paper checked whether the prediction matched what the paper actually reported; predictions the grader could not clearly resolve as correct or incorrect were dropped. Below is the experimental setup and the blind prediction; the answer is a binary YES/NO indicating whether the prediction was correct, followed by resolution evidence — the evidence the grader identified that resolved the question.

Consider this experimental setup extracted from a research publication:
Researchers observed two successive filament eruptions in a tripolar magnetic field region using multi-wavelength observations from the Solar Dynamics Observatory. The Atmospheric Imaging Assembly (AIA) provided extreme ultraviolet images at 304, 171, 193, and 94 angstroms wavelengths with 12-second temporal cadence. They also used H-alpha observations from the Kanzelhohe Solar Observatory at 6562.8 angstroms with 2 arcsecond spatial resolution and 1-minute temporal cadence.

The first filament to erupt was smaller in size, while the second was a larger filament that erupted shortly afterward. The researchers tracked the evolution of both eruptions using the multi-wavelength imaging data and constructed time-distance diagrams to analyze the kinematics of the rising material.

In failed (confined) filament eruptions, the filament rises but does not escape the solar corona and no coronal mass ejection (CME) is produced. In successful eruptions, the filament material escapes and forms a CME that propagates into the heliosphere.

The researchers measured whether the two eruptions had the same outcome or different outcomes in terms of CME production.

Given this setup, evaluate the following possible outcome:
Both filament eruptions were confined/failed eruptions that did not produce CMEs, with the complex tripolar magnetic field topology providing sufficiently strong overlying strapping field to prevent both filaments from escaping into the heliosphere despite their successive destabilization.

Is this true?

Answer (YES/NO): NO